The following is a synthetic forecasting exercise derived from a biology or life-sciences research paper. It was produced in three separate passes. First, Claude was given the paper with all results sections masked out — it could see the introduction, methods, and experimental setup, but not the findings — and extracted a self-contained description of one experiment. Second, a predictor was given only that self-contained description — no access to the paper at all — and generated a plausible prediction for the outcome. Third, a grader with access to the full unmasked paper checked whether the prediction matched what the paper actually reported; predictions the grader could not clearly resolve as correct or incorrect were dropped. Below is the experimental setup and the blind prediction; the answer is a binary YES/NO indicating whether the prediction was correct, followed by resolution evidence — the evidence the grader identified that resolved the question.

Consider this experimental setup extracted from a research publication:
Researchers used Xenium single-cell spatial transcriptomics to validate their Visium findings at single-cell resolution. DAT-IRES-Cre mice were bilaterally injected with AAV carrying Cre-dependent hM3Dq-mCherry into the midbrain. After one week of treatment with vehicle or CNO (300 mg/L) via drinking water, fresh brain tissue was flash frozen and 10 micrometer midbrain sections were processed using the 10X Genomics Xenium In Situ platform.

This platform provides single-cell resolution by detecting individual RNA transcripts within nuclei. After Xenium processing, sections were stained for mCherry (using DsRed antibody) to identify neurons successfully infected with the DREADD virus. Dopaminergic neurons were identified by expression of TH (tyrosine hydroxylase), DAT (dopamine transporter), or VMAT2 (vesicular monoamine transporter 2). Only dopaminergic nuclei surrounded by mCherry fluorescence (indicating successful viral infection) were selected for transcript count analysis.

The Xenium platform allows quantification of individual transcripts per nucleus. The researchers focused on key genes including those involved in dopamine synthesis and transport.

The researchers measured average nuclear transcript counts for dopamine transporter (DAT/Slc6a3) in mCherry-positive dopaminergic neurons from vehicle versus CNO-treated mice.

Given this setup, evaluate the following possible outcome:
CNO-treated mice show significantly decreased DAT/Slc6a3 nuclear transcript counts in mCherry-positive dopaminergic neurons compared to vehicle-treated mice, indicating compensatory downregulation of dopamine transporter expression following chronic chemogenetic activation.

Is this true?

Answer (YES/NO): YES